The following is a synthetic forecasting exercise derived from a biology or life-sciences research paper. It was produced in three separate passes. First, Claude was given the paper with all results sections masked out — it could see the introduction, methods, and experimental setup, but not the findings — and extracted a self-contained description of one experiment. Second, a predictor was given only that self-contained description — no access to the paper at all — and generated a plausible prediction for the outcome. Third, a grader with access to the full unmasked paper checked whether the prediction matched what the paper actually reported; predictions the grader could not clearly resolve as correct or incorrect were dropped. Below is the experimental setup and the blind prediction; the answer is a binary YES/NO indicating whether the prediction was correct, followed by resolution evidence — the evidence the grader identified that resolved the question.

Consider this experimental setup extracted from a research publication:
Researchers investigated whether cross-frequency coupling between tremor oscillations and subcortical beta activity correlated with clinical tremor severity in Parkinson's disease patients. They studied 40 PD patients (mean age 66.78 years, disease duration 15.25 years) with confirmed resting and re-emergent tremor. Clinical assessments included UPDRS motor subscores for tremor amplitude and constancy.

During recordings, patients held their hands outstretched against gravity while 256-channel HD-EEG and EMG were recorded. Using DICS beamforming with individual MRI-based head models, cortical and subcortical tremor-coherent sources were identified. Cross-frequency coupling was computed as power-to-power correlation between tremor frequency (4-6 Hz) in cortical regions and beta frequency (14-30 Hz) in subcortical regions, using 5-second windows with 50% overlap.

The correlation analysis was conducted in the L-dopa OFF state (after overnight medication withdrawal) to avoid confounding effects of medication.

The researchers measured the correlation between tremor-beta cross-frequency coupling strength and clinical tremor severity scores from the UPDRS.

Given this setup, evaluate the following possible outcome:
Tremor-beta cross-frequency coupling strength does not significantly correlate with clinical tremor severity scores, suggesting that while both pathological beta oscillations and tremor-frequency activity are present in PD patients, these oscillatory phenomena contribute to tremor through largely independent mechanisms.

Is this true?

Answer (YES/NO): NO